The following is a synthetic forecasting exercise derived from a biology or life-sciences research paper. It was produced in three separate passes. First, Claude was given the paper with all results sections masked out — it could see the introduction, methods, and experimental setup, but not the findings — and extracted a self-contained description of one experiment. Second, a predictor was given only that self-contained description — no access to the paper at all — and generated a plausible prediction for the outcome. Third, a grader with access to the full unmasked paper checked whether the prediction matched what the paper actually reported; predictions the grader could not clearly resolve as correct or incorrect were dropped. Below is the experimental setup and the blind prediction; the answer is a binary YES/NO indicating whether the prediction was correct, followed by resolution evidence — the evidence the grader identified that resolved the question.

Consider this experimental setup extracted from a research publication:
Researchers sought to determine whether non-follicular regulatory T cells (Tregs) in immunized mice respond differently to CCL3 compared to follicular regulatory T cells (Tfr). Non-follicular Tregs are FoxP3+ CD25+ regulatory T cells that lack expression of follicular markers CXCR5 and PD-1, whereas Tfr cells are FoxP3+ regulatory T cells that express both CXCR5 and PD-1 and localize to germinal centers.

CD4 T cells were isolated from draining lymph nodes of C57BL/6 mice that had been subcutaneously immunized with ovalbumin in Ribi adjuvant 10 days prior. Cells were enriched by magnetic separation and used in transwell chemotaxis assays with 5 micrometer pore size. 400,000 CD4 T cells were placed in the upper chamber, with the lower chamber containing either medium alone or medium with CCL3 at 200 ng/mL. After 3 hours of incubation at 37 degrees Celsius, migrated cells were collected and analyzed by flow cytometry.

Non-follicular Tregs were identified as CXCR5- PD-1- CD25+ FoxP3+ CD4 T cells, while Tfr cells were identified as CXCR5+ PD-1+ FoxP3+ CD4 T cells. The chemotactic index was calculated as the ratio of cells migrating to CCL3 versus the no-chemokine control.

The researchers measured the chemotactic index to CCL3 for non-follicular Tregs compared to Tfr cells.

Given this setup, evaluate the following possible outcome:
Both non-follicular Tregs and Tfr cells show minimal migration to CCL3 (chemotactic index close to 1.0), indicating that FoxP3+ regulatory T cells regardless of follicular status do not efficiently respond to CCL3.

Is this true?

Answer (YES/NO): NO